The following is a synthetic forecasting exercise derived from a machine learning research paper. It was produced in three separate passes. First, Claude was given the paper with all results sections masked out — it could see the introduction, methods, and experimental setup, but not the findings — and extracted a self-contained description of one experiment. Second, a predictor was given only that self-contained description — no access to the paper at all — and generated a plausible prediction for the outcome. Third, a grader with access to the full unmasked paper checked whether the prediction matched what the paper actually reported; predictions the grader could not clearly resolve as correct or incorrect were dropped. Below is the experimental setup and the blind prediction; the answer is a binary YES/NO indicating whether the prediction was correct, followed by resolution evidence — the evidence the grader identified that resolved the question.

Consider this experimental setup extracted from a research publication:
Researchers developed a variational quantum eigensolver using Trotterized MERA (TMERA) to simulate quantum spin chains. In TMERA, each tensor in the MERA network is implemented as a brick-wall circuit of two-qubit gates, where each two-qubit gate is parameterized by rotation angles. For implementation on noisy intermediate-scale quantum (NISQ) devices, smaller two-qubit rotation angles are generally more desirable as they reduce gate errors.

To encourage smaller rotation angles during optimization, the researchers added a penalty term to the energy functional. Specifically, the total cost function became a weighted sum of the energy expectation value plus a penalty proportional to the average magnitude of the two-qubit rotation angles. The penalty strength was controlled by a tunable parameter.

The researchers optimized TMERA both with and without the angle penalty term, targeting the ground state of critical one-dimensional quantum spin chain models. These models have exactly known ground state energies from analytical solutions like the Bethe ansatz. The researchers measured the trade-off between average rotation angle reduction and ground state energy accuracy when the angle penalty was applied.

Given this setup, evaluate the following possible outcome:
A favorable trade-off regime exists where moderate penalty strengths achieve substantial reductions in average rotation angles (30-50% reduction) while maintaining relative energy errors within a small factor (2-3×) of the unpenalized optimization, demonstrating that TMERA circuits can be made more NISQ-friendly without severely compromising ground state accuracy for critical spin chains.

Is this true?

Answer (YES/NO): YES